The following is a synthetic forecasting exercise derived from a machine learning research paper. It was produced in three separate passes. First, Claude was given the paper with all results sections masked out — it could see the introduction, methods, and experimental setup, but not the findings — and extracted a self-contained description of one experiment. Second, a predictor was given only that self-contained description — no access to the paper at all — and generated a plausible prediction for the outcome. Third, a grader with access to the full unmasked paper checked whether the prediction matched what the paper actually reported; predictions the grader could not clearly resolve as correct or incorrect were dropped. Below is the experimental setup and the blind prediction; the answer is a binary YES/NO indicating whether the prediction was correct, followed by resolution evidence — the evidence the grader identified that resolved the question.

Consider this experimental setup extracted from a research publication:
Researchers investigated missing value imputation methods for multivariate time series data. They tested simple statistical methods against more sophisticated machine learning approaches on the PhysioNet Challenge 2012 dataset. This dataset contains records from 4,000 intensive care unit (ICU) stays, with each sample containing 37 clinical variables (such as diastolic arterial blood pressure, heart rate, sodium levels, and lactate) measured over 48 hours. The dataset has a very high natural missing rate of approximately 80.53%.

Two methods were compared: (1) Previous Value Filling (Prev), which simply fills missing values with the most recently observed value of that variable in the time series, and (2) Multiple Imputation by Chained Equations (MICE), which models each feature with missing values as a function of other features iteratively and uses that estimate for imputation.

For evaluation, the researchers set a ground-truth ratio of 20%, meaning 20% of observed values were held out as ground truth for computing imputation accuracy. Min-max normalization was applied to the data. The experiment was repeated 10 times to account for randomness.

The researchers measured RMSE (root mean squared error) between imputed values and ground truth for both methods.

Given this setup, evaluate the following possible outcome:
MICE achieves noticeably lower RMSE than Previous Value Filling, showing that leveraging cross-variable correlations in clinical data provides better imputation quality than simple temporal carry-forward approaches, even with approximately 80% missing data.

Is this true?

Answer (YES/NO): NO